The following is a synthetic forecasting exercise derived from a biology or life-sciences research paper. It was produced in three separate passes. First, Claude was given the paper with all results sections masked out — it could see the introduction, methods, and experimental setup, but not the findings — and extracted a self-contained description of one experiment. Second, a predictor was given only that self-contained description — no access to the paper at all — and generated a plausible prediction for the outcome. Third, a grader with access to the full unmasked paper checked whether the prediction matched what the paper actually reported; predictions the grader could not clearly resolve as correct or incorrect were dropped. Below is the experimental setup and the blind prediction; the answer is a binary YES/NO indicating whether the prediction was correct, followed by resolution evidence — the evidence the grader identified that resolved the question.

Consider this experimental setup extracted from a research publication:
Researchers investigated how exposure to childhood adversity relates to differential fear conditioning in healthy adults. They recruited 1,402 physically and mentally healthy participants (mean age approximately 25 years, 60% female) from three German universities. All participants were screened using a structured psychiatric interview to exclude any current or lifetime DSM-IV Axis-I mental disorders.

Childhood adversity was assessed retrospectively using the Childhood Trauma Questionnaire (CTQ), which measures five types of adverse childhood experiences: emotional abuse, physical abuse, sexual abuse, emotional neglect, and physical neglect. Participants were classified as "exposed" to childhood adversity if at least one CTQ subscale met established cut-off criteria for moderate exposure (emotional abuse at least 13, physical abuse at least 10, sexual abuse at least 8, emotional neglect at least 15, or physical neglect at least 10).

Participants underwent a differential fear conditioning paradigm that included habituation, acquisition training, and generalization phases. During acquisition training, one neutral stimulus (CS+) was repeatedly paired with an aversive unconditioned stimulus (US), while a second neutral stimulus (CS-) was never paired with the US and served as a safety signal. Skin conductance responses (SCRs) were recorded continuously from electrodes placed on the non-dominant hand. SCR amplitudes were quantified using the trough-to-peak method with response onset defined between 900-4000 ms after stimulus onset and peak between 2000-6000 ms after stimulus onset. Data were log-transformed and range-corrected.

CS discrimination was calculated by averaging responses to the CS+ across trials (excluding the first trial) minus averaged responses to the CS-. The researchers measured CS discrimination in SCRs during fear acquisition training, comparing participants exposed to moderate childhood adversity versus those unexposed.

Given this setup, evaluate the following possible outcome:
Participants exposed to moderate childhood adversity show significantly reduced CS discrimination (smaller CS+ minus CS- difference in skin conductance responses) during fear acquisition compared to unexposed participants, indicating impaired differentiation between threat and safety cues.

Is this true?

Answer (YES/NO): YES